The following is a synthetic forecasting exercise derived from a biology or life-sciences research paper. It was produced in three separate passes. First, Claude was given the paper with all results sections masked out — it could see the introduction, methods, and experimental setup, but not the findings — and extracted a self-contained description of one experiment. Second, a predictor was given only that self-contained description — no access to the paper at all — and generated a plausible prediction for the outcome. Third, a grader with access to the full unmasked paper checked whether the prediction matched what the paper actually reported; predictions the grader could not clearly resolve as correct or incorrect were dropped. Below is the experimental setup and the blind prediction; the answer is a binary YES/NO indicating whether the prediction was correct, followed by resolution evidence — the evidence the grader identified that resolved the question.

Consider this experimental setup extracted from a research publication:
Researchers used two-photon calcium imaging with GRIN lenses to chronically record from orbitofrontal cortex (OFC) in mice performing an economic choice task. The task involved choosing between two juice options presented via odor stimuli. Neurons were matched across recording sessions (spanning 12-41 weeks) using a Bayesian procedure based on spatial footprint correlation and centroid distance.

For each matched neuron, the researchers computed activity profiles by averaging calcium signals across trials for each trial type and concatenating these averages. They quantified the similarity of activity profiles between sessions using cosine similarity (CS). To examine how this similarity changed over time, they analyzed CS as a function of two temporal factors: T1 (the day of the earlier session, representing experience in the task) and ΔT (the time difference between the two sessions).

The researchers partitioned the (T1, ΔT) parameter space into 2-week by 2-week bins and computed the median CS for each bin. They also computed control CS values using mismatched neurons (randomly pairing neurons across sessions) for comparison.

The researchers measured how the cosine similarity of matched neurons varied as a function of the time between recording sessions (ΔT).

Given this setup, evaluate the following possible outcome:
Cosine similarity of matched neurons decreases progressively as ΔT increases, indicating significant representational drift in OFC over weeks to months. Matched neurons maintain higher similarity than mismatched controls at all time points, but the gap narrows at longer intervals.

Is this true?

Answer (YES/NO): NO